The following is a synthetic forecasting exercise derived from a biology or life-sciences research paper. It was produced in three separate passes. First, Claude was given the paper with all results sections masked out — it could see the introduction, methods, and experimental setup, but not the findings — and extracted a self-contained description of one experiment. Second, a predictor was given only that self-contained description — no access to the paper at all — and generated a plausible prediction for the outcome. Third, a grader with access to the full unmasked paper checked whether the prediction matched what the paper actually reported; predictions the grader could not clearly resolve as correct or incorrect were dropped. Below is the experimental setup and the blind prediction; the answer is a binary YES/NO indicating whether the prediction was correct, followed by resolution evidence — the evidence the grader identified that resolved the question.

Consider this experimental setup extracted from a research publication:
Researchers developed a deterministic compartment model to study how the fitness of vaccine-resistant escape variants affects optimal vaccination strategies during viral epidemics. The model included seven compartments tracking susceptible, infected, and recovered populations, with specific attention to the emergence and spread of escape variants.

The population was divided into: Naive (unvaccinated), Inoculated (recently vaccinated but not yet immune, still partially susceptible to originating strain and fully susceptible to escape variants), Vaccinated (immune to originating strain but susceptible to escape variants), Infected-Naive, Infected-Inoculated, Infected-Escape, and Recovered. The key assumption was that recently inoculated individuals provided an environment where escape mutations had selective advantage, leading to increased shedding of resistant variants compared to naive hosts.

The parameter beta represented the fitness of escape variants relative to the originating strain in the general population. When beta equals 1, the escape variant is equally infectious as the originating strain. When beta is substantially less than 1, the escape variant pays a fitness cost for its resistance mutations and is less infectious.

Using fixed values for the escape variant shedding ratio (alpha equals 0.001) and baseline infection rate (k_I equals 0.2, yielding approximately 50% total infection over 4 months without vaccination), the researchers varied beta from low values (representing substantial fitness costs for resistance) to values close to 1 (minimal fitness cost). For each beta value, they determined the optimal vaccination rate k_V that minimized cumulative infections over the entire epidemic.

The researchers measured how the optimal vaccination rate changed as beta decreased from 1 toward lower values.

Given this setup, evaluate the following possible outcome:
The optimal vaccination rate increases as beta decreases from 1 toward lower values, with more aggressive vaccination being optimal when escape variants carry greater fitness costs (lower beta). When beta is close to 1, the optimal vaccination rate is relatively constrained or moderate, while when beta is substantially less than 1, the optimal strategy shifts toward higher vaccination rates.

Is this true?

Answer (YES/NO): YES